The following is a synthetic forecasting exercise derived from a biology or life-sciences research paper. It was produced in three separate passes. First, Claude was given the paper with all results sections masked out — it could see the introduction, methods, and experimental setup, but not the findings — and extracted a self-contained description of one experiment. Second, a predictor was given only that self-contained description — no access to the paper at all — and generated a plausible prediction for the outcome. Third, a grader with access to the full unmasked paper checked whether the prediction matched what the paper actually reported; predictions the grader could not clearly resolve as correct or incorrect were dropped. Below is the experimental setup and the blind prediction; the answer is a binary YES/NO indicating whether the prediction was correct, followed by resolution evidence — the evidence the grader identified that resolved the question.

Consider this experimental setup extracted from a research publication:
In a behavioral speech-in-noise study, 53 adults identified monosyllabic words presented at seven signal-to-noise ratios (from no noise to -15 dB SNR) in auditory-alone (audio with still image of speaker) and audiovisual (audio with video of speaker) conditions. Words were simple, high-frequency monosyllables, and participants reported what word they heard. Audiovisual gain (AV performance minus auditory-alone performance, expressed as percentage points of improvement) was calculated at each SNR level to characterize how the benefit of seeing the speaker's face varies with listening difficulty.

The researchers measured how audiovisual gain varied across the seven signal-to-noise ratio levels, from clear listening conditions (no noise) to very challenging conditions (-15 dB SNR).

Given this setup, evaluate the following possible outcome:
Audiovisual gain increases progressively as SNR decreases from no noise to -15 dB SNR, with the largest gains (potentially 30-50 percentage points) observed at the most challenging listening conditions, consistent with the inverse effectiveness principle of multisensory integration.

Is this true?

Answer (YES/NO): NO